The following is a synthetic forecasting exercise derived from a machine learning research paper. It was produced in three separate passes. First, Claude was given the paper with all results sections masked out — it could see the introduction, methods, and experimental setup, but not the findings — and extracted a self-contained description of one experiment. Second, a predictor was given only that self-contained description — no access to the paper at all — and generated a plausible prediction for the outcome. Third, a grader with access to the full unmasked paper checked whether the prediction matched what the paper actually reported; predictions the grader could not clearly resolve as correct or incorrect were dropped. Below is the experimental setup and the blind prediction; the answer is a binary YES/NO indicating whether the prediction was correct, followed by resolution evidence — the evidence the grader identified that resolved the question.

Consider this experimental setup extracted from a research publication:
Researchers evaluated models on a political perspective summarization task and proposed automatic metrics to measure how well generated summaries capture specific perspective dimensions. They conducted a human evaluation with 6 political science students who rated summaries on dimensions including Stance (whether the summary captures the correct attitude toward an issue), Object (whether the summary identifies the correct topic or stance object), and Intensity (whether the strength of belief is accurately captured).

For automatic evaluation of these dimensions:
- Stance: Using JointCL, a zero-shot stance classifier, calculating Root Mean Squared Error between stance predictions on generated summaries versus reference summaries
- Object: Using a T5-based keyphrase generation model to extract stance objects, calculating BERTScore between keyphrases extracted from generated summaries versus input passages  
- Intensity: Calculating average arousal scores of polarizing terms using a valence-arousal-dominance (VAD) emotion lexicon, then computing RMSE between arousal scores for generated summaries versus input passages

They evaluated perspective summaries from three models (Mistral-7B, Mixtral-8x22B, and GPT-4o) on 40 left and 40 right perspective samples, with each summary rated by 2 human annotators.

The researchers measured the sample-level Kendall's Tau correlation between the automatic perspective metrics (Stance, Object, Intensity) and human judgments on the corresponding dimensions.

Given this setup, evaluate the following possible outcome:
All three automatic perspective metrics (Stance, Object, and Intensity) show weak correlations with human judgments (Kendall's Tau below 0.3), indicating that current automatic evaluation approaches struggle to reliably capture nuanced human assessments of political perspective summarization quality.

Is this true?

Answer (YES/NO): YES